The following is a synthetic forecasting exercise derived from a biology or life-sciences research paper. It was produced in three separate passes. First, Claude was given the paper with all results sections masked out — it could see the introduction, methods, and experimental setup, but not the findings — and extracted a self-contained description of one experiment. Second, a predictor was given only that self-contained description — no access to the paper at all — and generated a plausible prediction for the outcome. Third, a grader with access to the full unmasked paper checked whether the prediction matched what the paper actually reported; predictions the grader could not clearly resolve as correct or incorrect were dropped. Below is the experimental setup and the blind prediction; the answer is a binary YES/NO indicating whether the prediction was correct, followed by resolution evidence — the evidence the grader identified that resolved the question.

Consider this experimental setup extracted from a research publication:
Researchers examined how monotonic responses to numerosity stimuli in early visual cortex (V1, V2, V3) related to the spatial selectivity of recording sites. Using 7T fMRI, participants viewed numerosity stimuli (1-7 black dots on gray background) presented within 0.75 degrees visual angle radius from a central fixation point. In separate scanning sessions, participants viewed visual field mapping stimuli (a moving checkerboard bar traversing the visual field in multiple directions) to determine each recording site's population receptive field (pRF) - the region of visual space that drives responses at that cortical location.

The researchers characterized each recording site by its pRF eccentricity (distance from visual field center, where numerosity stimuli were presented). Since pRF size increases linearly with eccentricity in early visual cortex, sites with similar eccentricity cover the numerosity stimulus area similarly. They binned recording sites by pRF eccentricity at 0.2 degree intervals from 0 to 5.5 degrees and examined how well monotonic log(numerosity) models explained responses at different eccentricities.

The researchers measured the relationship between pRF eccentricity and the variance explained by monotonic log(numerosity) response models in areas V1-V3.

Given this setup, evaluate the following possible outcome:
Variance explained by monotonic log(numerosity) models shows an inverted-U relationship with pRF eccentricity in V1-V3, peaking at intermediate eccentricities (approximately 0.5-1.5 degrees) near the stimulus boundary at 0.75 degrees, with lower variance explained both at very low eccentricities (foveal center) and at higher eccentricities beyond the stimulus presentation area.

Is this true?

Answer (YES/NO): NO